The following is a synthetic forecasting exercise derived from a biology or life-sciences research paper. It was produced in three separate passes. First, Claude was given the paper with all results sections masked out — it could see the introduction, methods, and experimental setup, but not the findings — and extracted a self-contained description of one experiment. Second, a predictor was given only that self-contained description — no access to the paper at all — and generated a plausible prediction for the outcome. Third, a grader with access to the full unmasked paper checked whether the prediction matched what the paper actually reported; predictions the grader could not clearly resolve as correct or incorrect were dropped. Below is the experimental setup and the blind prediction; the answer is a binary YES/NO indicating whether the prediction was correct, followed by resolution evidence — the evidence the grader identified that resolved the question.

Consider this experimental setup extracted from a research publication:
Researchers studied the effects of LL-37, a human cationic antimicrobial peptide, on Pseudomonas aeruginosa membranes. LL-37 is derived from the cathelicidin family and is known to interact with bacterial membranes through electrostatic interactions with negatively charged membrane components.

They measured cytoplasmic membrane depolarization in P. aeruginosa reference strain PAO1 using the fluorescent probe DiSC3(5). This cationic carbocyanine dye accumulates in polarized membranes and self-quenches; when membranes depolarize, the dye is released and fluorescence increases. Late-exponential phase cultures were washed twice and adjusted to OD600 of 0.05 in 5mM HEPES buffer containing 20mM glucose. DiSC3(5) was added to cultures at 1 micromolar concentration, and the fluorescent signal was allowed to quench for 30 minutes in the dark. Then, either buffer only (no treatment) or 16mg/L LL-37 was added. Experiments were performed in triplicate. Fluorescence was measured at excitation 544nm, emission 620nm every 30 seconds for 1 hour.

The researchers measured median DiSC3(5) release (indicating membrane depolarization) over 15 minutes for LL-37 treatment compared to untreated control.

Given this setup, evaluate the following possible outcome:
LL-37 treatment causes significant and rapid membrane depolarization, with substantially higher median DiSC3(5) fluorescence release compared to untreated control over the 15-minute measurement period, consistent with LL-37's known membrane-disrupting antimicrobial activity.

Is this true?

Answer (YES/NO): NO